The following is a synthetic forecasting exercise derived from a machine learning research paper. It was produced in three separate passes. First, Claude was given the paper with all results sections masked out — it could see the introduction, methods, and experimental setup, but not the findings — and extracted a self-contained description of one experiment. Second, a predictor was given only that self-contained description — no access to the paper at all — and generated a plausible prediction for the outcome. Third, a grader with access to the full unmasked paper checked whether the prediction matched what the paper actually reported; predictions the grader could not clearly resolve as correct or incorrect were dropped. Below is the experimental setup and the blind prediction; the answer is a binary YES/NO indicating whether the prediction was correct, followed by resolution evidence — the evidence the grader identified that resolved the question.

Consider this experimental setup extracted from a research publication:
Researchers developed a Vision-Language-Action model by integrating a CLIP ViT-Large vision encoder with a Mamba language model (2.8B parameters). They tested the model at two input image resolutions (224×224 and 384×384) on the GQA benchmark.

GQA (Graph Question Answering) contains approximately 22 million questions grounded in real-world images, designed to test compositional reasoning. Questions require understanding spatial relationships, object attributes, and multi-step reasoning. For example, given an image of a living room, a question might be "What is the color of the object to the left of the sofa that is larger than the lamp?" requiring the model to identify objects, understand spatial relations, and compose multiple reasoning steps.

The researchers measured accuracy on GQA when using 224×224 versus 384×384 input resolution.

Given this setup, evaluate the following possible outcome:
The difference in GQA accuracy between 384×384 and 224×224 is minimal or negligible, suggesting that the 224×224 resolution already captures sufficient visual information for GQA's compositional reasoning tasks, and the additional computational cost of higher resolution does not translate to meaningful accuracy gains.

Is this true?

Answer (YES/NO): NO